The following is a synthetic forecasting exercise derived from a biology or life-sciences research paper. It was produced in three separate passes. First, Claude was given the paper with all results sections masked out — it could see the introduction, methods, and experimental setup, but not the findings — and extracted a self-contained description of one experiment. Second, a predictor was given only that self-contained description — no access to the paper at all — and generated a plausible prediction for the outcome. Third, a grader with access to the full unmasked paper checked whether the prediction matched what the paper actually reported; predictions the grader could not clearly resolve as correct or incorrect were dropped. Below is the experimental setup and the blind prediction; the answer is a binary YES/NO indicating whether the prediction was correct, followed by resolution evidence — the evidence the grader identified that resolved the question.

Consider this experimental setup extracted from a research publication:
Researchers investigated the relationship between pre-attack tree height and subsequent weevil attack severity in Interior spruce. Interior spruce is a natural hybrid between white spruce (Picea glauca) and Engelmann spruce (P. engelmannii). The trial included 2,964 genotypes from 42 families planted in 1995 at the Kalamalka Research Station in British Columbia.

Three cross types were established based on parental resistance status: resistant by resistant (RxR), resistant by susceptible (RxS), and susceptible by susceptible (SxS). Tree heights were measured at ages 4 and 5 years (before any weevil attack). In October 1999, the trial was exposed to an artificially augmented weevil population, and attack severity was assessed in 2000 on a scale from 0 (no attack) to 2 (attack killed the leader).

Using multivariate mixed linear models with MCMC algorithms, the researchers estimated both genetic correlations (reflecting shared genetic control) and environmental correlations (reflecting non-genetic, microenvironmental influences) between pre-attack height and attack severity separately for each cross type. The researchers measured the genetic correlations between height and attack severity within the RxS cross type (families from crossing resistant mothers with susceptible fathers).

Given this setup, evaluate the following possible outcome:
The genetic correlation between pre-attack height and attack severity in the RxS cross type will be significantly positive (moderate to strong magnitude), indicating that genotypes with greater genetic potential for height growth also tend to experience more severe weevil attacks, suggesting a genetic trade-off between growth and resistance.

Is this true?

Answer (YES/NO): NO